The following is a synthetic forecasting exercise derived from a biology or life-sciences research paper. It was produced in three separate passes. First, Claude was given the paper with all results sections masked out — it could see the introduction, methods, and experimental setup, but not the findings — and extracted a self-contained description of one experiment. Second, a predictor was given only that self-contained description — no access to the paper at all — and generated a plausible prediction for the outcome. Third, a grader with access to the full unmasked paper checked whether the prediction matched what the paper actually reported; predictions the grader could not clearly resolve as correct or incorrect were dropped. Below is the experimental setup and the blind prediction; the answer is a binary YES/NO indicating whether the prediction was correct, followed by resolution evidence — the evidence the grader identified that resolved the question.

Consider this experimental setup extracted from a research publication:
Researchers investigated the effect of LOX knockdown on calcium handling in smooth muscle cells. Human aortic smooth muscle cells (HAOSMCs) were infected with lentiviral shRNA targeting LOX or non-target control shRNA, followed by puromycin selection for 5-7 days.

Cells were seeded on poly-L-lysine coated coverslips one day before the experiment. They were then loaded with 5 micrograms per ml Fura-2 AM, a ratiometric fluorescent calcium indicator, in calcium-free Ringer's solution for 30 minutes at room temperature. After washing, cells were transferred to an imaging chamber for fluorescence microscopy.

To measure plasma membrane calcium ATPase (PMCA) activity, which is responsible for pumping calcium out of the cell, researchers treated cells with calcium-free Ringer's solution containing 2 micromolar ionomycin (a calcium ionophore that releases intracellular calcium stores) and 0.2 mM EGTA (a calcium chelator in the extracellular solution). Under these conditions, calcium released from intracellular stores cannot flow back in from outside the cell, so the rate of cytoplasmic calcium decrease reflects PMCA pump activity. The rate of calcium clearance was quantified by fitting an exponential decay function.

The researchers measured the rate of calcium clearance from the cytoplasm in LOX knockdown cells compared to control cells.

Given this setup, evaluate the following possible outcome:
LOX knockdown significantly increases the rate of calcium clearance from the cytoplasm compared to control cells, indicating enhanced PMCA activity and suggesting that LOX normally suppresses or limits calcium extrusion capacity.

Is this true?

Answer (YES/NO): NO